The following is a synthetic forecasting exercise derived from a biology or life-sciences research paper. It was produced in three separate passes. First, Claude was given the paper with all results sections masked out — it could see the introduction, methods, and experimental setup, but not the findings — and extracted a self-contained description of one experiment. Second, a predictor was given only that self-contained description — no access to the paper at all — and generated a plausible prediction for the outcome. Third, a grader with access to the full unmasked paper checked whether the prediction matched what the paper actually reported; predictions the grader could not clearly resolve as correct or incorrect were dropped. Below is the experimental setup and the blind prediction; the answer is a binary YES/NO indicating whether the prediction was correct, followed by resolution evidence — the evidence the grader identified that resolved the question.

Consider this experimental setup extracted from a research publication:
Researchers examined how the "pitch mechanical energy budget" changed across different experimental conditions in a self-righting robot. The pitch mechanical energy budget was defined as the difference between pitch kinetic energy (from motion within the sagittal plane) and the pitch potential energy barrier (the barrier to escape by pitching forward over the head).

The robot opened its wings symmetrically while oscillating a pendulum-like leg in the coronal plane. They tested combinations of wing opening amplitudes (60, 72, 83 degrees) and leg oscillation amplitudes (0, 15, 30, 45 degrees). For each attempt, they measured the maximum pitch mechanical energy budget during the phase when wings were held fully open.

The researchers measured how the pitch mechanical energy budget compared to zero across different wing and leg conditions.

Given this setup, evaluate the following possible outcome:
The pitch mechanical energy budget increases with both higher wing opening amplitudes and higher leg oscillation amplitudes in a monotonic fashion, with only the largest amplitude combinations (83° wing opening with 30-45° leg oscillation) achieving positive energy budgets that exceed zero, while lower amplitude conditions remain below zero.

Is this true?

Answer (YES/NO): NO